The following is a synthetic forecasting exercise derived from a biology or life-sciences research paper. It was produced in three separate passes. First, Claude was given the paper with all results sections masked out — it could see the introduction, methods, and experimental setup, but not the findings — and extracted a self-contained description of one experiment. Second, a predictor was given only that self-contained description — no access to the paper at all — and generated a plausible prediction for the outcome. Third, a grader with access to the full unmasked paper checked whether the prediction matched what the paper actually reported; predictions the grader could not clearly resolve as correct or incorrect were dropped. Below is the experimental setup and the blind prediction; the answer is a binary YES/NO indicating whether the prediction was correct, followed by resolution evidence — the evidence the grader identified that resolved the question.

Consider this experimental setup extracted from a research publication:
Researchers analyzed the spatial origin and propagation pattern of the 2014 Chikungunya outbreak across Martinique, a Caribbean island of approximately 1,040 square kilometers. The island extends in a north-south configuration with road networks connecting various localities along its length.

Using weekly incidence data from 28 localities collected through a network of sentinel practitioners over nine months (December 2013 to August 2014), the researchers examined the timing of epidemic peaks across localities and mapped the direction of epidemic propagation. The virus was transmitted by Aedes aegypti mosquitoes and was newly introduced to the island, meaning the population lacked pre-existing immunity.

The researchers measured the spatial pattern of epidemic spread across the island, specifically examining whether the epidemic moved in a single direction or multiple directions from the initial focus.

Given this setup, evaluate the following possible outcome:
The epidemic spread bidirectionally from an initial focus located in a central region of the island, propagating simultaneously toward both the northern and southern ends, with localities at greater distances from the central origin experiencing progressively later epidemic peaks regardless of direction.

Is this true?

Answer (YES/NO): NO